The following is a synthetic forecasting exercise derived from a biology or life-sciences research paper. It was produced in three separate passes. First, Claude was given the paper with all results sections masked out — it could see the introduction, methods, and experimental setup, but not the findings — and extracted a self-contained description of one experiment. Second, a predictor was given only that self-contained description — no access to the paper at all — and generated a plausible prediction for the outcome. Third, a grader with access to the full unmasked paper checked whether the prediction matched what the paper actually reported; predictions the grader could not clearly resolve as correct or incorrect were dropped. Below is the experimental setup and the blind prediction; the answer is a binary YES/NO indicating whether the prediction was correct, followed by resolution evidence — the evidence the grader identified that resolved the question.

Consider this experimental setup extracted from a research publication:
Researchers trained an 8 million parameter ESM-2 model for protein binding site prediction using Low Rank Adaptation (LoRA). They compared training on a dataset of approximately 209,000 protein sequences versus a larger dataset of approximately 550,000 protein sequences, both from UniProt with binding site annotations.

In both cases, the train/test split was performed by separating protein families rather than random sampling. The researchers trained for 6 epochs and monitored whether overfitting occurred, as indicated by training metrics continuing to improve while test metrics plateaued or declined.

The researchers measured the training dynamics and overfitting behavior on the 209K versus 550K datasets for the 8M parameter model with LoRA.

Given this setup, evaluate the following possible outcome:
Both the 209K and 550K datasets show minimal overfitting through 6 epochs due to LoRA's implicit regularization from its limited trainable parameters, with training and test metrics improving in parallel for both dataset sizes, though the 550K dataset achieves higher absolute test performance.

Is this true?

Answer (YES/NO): NO